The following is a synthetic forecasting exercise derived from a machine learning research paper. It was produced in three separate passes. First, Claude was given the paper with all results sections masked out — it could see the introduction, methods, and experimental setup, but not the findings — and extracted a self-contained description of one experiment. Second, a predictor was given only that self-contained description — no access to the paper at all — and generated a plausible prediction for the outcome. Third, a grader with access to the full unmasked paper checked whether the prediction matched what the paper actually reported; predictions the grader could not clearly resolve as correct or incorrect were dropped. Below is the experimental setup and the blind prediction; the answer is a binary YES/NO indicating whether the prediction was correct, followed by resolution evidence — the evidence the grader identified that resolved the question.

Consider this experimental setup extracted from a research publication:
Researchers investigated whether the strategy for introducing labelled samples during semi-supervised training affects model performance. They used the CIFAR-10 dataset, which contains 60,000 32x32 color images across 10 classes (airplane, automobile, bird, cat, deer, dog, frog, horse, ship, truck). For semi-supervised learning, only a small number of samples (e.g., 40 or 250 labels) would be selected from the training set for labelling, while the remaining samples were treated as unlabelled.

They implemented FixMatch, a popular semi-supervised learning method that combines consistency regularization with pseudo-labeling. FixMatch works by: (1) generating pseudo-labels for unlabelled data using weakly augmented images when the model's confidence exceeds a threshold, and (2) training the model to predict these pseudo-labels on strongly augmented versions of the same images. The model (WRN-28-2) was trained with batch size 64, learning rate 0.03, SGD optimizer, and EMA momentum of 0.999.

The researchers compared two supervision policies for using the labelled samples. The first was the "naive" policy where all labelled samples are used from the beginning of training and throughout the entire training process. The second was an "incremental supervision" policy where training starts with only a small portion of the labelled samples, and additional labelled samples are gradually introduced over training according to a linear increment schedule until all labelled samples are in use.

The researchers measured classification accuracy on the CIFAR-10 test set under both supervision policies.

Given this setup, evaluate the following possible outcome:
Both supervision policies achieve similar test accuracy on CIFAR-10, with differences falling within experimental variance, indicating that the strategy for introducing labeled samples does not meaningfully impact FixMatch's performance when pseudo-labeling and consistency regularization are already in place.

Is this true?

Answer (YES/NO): YES